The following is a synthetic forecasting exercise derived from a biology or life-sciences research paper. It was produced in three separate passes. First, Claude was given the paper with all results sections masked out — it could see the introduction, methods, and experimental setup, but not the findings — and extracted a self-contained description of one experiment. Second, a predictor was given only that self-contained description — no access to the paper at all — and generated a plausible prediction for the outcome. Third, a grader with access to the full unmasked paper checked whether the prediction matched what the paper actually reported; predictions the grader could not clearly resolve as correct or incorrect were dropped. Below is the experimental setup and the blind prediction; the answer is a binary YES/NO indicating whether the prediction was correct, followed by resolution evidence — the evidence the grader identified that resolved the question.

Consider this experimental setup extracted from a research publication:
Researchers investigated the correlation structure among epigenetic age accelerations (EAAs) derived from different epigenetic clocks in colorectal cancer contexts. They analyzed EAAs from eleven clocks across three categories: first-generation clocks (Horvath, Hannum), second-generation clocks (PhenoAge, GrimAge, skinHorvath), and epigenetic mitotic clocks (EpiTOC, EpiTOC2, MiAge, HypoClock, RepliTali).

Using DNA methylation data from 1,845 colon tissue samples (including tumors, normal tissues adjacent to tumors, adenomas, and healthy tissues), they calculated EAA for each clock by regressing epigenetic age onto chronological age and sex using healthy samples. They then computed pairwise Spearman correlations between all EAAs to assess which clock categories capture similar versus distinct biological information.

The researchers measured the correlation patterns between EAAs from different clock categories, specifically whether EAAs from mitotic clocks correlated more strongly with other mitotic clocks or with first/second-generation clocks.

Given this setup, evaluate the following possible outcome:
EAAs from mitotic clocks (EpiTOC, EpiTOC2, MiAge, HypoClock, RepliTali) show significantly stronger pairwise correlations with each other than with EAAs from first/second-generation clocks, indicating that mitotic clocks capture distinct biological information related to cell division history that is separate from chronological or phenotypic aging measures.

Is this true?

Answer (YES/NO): YES